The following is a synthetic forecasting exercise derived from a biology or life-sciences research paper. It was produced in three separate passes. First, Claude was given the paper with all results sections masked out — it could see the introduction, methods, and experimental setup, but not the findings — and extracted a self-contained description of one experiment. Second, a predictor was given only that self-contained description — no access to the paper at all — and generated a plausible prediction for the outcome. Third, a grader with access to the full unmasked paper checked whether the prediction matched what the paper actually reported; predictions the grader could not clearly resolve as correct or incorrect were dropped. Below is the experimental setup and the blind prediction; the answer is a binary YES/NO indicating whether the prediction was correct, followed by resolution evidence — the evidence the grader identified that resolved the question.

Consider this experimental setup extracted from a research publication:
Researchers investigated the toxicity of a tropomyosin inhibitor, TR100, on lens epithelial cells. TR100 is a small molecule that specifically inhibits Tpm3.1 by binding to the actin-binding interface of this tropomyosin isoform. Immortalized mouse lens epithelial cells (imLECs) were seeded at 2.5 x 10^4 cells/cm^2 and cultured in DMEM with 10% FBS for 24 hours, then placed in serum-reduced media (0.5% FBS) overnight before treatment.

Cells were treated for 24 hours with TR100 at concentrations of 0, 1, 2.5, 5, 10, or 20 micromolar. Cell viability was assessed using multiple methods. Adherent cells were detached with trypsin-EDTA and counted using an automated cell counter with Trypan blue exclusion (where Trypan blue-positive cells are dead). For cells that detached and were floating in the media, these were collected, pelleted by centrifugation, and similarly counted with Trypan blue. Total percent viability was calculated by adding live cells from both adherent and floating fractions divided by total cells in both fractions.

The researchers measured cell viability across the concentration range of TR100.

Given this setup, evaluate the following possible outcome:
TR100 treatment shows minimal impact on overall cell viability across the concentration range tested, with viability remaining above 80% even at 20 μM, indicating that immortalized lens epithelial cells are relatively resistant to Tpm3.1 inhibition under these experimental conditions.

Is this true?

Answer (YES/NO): NO